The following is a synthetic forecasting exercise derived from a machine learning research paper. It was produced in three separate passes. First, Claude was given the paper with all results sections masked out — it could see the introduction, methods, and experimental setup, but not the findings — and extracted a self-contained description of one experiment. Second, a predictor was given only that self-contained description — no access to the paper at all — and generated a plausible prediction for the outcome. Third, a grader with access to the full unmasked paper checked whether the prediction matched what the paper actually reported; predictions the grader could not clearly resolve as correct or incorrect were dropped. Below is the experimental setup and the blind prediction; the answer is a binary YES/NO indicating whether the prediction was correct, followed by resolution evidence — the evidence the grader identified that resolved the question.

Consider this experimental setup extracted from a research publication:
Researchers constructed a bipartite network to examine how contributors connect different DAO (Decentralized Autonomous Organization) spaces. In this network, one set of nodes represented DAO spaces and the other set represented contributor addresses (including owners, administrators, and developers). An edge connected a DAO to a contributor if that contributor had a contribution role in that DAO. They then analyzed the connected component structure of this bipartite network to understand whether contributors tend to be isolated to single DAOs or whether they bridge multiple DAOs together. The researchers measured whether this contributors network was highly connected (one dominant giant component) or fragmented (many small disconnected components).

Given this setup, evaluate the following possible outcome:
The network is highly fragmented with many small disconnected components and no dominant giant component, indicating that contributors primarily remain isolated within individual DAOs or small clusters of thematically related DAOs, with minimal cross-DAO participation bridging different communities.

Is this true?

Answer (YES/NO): YES